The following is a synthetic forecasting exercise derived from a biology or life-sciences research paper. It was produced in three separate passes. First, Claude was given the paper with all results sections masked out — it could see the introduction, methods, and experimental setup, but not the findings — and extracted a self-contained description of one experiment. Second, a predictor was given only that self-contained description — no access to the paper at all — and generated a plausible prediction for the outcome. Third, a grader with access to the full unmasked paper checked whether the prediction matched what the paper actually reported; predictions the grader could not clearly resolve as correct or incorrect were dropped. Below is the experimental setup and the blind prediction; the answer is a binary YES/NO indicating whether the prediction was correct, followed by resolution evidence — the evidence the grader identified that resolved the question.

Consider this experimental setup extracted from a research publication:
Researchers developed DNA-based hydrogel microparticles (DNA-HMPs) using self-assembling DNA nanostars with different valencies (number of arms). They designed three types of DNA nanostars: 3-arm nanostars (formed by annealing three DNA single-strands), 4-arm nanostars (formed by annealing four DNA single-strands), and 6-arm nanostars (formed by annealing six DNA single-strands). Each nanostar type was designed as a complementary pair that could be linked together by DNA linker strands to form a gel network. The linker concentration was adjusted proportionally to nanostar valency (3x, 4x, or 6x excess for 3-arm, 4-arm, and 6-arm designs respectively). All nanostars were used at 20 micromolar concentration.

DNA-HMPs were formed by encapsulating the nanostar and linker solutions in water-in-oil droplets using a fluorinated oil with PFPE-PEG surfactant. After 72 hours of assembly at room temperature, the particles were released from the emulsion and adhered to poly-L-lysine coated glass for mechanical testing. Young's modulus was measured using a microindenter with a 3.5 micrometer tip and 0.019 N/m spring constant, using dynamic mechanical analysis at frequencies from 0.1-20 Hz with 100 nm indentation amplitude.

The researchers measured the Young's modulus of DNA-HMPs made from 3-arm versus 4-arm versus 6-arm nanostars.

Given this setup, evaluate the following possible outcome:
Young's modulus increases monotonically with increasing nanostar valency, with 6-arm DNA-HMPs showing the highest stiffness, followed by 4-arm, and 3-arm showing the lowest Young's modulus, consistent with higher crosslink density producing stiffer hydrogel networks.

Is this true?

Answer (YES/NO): YES